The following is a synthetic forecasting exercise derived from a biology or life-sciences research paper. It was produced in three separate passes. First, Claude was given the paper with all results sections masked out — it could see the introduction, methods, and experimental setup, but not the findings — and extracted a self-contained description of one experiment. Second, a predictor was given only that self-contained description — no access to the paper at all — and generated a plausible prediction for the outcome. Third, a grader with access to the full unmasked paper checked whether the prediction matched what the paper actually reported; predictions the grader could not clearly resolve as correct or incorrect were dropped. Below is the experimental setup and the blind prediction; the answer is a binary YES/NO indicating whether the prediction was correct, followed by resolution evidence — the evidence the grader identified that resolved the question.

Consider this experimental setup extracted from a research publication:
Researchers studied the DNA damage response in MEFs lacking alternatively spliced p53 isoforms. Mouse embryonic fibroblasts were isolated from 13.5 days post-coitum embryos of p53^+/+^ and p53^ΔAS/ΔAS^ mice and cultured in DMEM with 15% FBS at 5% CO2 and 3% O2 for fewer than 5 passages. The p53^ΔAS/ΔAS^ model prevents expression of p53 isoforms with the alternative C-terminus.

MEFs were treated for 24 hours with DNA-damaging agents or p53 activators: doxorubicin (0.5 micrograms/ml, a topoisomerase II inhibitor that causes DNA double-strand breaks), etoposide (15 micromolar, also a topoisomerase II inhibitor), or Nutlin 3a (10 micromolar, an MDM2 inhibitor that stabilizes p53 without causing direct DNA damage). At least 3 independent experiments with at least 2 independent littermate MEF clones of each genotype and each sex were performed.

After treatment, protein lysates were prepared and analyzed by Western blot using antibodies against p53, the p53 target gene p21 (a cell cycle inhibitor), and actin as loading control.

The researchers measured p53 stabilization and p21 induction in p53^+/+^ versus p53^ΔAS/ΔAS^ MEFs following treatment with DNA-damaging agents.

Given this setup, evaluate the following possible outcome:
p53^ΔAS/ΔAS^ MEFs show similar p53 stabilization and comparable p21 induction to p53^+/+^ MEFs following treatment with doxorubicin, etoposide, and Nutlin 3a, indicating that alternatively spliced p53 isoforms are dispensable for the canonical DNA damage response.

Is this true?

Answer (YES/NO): NO